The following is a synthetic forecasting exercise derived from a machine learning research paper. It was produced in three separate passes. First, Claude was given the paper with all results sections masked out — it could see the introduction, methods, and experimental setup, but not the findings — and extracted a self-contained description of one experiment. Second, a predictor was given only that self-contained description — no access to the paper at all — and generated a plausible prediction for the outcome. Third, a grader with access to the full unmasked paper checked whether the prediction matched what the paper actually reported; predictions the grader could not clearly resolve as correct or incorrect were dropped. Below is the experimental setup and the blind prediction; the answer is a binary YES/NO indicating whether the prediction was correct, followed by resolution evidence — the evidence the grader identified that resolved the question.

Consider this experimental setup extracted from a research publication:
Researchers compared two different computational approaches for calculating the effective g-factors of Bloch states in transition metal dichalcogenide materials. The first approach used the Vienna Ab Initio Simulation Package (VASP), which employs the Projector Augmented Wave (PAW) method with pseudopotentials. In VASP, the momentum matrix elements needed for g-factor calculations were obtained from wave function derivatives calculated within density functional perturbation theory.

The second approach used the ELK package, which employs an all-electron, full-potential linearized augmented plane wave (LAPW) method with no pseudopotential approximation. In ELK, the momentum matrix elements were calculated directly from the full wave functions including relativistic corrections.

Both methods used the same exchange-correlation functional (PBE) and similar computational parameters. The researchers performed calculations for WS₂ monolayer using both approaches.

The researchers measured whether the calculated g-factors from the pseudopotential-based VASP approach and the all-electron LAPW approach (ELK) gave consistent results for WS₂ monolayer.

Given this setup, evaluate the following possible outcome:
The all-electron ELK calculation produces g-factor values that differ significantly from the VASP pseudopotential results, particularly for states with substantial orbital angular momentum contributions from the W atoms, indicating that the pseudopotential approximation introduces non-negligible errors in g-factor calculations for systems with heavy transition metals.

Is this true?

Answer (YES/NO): NO